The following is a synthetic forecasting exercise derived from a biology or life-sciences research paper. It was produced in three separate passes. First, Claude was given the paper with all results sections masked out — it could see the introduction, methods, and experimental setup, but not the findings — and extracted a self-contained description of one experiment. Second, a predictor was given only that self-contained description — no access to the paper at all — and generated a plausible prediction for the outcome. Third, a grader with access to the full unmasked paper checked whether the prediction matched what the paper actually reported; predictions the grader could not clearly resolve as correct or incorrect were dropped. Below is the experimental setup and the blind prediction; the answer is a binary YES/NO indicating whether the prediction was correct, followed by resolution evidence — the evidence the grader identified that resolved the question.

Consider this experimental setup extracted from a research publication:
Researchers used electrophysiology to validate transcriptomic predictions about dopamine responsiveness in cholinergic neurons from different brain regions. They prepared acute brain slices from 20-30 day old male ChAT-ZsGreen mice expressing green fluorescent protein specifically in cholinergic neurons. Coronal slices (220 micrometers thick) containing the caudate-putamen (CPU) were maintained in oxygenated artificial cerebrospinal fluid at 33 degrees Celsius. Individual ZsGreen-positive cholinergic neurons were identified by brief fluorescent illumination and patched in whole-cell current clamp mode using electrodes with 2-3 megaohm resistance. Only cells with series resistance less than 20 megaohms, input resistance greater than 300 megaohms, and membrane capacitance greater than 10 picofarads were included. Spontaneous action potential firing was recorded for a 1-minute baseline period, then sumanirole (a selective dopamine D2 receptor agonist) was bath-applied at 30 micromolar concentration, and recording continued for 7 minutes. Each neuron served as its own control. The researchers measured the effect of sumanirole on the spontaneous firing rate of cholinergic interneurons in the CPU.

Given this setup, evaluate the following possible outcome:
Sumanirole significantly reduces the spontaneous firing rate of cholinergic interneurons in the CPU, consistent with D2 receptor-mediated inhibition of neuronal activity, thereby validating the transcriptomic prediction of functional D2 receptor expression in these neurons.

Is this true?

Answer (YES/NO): YES